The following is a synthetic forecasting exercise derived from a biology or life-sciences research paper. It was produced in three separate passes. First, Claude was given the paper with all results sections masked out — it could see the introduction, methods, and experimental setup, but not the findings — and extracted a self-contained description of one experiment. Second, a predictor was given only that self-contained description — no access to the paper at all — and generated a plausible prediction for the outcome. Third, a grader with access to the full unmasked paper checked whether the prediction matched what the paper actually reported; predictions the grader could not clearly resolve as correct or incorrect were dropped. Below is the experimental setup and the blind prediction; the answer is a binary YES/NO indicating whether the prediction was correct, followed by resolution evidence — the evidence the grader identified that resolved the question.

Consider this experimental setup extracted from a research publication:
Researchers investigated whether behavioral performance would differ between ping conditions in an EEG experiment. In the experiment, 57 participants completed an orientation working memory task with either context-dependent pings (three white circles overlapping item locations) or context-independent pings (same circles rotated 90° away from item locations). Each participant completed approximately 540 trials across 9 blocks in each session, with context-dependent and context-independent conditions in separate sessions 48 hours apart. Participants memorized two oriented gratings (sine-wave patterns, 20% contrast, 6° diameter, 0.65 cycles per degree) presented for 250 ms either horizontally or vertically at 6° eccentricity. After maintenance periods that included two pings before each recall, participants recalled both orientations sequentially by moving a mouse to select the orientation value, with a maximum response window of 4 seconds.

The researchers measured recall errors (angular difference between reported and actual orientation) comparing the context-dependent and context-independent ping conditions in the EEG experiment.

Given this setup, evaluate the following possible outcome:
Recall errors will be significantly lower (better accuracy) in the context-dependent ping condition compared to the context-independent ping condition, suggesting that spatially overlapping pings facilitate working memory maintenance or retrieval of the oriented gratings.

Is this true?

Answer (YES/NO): NO